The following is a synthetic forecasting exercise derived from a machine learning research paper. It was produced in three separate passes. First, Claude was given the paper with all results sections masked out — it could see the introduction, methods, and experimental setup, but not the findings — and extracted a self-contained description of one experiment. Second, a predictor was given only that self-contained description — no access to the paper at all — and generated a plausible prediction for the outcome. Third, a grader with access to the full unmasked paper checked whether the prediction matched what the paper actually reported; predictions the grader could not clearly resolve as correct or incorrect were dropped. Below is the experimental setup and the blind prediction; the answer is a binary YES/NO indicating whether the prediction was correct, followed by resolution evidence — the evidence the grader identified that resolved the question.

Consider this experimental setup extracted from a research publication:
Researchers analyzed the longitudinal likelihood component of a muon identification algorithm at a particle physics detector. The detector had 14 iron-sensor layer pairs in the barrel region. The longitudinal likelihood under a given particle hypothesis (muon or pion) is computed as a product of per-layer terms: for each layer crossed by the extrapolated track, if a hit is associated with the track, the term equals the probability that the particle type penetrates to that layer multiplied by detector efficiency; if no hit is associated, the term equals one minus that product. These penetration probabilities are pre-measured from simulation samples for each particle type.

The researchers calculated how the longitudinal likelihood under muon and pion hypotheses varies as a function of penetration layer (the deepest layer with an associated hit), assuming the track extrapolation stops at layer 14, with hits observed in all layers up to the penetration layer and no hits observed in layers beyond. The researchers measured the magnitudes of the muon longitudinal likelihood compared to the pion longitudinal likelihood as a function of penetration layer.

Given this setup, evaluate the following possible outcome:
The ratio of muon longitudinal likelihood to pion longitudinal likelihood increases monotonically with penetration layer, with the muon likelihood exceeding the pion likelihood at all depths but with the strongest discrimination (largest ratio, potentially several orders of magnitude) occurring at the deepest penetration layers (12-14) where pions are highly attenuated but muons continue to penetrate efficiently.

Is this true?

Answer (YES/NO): NO